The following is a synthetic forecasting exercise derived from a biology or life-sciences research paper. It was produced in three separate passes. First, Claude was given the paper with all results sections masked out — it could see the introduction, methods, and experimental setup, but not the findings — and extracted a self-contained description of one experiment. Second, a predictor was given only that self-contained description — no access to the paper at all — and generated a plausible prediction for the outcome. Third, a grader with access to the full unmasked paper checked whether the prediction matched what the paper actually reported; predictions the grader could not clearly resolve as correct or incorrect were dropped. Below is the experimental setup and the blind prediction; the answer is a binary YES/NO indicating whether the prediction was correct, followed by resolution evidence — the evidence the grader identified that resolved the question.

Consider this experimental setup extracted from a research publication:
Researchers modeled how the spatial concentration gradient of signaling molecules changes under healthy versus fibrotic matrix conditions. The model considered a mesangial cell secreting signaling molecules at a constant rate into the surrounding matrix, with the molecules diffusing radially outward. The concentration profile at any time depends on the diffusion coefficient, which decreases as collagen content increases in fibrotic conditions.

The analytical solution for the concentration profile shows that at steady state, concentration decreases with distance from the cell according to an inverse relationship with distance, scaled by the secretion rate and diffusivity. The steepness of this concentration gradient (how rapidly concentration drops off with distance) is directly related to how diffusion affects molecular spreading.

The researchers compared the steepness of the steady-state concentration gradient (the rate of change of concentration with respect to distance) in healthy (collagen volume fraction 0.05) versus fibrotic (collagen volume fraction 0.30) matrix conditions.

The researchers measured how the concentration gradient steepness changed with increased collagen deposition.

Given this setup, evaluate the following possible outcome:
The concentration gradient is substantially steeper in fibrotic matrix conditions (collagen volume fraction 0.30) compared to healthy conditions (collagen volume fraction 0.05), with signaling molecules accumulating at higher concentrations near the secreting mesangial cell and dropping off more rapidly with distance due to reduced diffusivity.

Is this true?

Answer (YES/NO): NO